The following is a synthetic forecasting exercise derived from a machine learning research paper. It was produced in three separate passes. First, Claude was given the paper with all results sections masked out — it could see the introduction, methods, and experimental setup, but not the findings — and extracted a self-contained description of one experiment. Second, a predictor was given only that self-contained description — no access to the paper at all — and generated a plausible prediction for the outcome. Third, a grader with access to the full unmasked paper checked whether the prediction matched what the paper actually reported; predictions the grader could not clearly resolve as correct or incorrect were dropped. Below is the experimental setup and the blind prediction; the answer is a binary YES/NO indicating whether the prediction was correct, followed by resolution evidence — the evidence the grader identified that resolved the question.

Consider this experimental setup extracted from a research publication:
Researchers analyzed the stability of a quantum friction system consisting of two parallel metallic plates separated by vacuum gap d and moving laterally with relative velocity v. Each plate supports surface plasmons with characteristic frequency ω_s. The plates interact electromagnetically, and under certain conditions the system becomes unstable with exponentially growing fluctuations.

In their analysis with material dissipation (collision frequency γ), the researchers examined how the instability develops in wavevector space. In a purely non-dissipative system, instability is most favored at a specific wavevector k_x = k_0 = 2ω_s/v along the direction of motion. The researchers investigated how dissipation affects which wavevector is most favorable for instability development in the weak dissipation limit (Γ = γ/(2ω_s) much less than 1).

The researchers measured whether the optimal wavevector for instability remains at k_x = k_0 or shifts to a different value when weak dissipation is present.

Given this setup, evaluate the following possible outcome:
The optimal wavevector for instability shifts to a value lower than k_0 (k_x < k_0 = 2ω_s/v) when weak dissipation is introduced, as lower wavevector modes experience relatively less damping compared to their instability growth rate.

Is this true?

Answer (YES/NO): NO